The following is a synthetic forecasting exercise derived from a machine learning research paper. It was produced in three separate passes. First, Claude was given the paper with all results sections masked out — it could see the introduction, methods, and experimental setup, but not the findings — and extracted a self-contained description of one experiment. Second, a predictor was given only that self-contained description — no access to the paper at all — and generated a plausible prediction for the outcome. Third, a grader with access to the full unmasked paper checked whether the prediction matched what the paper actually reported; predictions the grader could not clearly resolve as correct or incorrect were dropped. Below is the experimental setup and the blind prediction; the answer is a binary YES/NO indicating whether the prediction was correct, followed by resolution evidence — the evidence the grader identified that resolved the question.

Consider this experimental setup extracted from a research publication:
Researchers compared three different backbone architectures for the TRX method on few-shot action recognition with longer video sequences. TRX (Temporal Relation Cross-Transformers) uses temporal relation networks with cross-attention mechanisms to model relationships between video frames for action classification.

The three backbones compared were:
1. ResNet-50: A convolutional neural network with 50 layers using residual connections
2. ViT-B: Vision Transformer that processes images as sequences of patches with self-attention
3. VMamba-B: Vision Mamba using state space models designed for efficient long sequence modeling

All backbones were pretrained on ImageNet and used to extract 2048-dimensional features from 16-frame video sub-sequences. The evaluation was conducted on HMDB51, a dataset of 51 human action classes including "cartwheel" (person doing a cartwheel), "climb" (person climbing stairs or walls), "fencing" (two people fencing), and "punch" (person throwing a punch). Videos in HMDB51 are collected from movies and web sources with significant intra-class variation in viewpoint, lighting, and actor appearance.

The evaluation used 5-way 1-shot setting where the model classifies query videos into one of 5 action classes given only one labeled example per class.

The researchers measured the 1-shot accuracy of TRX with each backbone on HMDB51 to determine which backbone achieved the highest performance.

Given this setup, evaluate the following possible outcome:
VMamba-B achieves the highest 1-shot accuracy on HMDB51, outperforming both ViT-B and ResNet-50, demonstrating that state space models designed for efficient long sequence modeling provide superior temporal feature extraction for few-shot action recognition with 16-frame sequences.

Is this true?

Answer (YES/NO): NO